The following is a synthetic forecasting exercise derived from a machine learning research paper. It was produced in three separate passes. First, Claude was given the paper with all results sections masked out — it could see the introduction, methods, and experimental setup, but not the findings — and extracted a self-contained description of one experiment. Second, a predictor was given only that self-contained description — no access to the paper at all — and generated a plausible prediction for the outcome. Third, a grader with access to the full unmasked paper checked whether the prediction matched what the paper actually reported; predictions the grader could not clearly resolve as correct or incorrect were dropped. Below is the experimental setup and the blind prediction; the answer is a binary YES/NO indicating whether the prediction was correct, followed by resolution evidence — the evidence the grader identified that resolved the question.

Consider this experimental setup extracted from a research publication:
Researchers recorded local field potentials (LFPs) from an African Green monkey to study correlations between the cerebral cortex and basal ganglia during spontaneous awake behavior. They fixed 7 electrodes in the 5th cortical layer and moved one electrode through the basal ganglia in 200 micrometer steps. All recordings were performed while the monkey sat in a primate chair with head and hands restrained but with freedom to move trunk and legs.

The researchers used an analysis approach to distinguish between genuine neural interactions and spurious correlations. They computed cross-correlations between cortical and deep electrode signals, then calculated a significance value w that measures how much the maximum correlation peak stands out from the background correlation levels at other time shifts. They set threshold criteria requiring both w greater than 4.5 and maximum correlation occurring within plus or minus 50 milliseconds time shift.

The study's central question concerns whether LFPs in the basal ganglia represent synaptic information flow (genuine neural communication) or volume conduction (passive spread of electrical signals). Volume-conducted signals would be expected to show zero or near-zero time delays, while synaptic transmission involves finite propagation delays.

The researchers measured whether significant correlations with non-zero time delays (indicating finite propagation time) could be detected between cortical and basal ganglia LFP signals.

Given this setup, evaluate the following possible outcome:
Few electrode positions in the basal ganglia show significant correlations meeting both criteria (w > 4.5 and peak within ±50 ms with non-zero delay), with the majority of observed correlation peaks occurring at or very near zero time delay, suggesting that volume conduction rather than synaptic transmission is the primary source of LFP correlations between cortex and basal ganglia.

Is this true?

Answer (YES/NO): NO